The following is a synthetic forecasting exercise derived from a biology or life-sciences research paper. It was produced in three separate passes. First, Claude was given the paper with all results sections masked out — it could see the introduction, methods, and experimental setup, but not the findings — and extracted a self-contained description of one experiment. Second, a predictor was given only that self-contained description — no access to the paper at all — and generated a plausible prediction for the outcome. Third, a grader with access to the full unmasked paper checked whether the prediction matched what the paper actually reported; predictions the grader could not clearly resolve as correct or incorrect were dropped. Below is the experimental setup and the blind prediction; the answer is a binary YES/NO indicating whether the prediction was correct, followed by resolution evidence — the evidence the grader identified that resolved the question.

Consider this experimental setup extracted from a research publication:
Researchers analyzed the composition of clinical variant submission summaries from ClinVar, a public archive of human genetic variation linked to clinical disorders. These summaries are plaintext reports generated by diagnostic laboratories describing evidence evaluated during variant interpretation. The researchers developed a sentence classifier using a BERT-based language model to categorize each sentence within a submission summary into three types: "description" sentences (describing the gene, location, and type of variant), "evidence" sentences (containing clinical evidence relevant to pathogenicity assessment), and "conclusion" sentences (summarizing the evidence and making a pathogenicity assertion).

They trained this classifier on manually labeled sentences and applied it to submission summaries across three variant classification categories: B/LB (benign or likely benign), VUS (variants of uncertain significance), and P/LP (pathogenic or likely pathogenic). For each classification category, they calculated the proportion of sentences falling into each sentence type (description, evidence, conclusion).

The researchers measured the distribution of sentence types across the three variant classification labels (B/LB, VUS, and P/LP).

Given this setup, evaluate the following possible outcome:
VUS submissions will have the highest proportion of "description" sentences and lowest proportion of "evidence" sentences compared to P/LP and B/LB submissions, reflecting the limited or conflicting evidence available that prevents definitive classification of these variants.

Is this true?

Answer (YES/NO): YES